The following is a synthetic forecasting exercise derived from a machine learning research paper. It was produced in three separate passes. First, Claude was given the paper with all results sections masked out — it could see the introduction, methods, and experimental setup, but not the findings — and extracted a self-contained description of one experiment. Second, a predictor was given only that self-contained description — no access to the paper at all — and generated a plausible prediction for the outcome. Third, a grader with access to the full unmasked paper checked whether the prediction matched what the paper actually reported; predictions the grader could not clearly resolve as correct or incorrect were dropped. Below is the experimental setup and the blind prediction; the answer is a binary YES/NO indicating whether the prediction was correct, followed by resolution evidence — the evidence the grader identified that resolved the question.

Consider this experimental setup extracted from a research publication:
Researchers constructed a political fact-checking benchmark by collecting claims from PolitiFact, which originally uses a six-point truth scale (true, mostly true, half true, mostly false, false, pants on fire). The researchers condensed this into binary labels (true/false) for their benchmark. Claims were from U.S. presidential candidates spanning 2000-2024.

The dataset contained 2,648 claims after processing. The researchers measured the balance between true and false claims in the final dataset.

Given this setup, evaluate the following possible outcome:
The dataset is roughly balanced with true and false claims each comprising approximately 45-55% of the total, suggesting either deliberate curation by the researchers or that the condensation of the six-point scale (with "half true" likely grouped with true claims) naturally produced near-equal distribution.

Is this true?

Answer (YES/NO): YES